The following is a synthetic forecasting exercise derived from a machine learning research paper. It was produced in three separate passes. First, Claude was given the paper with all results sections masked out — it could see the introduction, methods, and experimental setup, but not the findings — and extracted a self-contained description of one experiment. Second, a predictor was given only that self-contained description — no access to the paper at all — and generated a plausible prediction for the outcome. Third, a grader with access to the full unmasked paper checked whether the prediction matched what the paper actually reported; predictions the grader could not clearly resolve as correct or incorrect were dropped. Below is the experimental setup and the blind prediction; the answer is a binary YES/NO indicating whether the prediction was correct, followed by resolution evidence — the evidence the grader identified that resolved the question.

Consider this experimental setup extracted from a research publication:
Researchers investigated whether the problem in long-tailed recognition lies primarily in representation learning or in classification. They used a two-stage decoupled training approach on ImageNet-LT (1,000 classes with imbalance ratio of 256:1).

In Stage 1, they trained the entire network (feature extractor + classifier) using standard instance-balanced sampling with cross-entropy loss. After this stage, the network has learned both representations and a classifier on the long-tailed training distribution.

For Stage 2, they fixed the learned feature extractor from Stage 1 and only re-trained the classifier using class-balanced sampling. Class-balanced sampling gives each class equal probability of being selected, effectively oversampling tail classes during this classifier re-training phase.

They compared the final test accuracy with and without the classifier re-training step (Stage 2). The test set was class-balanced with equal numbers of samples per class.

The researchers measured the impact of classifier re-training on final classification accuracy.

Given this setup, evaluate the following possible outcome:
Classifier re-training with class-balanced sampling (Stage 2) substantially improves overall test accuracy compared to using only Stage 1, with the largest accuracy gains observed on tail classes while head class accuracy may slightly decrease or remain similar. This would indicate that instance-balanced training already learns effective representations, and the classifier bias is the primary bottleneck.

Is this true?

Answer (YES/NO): YES